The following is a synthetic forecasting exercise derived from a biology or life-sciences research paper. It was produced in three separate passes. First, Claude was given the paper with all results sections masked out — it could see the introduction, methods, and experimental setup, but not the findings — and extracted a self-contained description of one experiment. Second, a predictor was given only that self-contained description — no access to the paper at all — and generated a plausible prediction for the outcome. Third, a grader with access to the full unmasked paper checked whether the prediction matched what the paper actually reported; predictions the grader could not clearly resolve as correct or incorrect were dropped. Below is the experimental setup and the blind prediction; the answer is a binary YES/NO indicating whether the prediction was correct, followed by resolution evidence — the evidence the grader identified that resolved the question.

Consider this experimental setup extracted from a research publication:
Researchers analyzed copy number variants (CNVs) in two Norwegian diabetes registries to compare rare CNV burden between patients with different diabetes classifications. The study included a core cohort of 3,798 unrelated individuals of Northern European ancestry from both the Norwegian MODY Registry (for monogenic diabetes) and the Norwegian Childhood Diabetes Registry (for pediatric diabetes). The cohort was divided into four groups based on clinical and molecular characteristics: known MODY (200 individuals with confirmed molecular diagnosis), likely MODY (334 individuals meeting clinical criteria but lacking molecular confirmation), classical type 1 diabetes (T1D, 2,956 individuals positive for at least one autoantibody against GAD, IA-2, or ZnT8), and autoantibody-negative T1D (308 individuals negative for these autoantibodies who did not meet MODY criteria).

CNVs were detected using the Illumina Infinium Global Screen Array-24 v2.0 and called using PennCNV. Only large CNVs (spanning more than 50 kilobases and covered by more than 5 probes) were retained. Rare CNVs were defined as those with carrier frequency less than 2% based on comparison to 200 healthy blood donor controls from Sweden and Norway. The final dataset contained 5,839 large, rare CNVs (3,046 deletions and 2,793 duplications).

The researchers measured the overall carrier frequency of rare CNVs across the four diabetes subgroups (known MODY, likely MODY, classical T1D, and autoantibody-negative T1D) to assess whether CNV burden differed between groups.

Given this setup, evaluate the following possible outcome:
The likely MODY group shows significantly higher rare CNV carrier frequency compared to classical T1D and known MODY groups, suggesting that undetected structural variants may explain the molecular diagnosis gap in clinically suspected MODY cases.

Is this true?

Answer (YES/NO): NO